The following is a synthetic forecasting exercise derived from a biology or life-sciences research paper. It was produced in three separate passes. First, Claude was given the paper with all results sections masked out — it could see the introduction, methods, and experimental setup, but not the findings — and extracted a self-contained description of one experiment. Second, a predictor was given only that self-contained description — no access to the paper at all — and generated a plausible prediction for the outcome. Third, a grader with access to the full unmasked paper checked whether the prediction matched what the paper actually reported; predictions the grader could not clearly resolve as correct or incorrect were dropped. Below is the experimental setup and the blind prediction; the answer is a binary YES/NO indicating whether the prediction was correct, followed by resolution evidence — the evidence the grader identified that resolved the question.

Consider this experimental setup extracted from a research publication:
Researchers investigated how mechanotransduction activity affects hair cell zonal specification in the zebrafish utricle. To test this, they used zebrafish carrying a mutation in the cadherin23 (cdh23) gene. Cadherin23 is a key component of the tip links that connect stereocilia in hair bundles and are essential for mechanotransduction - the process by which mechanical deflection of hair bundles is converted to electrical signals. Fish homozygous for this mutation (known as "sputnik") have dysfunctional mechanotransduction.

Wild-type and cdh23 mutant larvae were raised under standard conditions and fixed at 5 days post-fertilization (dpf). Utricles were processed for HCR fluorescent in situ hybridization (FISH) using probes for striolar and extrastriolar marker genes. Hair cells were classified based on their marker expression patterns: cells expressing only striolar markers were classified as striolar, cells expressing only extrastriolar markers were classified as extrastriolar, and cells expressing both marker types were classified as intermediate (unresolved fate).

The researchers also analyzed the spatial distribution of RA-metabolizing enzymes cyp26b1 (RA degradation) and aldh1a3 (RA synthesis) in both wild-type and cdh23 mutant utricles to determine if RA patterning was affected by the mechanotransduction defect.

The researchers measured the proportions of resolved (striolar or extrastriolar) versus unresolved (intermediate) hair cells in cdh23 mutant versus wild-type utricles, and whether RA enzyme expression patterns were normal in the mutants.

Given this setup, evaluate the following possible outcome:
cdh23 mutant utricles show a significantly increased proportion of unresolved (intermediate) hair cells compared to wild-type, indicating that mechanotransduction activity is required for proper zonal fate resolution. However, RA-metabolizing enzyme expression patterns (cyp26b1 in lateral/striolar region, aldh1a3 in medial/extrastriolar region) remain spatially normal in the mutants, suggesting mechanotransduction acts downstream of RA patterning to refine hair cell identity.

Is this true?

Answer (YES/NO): YES